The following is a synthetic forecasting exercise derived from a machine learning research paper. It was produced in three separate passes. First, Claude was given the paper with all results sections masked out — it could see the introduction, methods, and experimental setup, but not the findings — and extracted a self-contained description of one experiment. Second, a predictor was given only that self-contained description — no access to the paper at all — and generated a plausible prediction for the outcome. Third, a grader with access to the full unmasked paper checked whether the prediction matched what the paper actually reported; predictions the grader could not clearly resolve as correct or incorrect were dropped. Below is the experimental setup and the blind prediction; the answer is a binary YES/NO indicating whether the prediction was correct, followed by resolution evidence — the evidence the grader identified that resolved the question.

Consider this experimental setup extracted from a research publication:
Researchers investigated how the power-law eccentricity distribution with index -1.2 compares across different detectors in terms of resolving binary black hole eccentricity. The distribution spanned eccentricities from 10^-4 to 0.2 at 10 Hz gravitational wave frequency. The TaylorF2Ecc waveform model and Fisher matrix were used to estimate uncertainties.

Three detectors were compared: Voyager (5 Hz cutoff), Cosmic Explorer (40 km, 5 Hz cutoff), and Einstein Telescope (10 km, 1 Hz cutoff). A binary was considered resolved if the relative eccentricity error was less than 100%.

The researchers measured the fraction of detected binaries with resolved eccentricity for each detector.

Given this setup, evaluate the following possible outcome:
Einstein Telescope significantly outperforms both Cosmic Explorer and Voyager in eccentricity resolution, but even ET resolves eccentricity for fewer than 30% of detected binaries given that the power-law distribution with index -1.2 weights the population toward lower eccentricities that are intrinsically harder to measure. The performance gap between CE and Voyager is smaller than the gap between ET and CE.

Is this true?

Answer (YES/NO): NO